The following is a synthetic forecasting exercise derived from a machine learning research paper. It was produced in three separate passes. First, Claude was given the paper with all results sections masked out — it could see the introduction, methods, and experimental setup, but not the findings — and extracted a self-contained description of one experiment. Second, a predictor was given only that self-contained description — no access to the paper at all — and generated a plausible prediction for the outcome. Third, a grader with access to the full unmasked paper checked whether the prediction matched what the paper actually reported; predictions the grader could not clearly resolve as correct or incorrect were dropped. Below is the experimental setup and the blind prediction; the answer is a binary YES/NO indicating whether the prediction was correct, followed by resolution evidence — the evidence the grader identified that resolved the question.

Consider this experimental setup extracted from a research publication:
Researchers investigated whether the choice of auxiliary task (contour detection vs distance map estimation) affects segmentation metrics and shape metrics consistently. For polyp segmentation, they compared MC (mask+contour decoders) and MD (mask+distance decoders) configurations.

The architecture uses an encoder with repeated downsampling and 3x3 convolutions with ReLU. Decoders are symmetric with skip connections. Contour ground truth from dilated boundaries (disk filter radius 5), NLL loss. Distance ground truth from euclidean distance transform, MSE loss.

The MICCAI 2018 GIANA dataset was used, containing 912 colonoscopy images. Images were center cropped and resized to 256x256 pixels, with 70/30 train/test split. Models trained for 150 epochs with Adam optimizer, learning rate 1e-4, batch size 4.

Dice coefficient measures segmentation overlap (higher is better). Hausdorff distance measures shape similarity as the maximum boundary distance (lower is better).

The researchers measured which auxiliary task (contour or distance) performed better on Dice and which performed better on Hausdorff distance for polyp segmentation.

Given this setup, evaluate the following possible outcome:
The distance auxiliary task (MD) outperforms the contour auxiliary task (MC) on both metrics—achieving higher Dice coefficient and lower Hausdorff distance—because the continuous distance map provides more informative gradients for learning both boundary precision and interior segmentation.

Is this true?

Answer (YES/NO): YES